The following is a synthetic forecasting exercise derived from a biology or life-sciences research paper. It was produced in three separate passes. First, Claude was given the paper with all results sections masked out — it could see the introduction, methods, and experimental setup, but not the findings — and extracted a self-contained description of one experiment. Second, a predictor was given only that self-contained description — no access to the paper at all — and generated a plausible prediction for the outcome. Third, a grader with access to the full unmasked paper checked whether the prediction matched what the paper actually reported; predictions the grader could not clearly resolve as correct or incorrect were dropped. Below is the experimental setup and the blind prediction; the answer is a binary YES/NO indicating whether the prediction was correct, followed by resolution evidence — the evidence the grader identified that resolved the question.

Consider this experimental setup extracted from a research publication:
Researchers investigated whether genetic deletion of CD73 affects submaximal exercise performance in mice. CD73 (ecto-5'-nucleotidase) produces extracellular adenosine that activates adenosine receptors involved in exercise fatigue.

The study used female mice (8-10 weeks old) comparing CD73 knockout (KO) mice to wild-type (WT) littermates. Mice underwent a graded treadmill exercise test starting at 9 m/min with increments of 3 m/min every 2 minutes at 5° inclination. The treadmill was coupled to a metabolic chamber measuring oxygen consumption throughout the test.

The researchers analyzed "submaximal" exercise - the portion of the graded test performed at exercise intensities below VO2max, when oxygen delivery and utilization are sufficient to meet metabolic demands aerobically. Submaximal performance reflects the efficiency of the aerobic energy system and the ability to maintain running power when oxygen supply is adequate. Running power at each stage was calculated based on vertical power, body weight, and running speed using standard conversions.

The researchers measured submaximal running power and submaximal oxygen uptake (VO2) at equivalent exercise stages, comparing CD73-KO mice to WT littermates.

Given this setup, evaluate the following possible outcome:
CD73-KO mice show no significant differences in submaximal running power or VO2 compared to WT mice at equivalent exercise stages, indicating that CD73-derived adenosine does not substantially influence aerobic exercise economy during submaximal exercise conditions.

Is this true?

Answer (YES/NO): YES